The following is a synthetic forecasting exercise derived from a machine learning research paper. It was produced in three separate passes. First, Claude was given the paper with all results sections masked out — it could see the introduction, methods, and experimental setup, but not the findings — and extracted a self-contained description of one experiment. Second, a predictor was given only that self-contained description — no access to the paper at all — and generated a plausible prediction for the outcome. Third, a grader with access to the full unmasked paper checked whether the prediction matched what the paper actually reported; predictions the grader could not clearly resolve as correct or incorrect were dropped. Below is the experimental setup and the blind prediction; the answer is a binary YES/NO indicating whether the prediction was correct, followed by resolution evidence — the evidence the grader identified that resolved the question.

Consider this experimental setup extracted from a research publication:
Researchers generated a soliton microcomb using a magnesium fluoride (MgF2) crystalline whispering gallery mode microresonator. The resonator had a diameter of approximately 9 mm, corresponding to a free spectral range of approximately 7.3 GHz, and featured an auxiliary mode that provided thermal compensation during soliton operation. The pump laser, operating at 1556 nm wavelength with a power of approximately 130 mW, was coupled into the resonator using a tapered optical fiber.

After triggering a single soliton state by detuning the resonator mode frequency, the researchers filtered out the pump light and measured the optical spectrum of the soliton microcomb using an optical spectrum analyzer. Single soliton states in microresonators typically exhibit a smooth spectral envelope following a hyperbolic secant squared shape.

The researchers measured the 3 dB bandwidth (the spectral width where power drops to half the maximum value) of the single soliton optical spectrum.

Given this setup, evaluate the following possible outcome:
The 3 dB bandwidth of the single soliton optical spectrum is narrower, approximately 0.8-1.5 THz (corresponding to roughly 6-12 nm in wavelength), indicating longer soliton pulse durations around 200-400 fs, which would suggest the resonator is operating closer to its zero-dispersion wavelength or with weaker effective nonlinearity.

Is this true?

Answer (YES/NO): NO